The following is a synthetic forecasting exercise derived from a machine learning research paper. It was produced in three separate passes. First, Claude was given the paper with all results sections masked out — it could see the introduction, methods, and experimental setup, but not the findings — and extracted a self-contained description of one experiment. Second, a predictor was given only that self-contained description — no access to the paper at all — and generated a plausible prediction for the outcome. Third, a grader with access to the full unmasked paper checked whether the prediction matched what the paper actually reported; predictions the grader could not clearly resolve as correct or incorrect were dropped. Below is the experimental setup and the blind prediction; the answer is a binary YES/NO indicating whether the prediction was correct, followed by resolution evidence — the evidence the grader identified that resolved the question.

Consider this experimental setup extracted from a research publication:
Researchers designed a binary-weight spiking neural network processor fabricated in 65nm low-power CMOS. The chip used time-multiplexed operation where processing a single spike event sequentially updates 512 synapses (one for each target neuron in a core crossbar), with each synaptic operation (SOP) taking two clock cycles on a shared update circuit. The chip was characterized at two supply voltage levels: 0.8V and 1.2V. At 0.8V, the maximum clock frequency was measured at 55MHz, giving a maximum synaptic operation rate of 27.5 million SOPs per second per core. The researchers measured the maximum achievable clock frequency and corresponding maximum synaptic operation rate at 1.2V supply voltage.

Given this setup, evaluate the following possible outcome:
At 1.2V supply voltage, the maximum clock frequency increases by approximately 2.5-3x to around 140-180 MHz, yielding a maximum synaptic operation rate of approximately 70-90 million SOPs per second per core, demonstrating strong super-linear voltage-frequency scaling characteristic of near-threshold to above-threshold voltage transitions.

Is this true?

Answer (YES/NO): NO